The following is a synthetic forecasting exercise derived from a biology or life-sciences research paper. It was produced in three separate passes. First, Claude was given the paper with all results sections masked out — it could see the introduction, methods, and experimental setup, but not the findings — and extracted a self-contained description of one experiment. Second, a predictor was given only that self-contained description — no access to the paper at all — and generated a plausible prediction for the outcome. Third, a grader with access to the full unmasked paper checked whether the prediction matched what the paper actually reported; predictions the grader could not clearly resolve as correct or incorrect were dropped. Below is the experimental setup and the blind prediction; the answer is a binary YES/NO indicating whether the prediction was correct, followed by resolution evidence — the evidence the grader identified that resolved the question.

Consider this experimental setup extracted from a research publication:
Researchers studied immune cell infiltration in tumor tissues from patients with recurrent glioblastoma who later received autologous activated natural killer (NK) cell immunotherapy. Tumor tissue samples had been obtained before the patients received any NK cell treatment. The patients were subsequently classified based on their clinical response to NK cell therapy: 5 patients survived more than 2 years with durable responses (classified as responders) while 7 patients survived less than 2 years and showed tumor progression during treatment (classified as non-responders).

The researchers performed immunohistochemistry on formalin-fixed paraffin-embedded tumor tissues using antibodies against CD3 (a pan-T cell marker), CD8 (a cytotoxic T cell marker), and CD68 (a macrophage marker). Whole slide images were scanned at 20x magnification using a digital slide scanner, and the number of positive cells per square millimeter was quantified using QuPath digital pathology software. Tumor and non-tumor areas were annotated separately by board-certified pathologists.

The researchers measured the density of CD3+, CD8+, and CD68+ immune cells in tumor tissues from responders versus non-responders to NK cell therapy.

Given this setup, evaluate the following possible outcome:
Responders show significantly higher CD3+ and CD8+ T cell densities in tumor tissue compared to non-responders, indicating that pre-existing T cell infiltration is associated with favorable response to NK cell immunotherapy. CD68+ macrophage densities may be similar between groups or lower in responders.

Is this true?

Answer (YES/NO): NO